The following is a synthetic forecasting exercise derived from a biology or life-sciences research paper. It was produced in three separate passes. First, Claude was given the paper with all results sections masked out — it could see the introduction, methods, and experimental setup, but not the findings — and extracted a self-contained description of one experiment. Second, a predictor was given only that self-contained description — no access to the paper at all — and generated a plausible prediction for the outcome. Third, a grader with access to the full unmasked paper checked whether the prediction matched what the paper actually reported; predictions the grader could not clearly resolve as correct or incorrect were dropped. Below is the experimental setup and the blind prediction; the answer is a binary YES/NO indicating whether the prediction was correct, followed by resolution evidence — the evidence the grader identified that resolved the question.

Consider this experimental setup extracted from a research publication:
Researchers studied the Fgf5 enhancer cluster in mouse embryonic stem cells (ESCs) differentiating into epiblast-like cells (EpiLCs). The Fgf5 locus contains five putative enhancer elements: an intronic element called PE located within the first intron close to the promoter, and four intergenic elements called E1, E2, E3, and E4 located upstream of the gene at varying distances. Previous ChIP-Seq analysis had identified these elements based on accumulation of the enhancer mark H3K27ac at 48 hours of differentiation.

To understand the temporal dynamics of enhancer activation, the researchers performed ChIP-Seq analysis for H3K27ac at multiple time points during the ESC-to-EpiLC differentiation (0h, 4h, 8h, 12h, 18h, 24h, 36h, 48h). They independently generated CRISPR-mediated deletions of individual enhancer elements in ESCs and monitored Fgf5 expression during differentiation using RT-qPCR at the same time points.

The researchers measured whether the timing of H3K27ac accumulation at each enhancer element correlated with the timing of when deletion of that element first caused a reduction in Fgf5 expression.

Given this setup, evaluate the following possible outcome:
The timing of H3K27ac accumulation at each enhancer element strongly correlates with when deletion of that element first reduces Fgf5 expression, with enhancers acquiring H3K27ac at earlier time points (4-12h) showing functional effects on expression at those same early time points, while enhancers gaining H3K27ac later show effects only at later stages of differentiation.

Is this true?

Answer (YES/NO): NO